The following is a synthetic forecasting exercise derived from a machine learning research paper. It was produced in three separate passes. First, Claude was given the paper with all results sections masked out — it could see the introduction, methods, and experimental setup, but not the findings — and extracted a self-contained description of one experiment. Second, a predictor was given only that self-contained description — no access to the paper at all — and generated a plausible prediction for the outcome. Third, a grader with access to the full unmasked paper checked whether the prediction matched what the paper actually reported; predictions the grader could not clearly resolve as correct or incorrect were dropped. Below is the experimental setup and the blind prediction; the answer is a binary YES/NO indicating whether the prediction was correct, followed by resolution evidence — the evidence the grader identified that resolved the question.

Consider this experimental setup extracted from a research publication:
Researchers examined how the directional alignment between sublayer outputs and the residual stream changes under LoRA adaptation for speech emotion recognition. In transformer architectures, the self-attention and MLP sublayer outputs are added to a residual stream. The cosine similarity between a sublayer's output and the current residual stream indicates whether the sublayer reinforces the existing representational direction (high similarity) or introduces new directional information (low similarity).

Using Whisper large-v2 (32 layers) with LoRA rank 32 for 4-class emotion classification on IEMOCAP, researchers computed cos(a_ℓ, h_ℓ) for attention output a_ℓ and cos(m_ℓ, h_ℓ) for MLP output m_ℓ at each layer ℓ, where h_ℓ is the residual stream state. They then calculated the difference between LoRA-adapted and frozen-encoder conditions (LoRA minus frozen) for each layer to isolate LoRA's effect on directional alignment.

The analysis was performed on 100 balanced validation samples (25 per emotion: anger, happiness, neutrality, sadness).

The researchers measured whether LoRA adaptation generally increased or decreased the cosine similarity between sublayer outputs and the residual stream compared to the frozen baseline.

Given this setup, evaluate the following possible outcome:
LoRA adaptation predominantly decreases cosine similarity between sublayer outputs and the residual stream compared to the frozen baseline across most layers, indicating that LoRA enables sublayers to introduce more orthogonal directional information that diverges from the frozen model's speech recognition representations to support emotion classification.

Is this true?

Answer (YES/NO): NO